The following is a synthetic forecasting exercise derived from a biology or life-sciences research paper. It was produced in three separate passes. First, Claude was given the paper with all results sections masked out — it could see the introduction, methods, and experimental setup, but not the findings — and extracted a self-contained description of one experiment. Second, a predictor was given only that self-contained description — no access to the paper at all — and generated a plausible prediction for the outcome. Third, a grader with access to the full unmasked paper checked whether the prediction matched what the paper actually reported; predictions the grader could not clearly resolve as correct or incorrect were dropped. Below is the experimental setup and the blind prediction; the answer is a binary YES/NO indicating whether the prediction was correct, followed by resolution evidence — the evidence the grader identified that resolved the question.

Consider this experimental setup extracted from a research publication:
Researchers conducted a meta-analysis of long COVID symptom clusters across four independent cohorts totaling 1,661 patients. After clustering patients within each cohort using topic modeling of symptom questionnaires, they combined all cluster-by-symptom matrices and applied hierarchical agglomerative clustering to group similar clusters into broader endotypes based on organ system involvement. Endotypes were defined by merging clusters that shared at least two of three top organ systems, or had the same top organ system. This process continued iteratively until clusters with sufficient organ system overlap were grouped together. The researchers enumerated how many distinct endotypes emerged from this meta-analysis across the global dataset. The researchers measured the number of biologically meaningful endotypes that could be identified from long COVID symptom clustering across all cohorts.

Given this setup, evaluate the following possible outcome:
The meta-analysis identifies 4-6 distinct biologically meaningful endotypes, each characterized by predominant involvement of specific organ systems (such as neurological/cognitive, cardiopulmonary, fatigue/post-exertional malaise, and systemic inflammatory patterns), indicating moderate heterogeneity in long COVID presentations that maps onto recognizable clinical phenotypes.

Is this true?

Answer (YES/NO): NO